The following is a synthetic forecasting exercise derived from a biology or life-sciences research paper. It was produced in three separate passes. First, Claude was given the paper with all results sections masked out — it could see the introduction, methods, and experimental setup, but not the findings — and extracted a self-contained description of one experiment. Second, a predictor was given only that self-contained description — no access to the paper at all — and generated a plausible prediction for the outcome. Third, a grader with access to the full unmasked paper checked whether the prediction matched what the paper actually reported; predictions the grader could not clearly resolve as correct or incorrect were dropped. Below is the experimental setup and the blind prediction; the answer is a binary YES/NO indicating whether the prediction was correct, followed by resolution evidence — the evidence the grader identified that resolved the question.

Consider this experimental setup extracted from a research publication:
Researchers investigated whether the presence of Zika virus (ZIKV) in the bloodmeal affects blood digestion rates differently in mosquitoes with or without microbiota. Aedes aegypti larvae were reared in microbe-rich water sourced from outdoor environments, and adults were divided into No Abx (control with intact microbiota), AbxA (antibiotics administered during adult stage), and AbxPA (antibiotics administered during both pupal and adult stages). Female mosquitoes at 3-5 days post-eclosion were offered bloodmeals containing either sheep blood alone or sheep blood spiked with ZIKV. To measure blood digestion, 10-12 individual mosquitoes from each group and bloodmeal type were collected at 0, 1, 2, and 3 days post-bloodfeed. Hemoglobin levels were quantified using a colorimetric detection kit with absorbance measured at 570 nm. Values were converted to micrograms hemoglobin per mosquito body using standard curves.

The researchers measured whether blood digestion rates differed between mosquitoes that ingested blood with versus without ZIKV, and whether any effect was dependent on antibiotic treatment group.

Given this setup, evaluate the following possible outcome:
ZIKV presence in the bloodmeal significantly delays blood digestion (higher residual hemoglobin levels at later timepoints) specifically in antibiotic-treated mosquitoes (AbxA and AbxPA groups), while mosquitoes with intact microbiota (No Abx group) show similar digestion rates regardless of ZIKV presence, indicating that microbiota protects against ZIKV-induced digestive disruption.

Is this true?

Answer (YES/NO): NO